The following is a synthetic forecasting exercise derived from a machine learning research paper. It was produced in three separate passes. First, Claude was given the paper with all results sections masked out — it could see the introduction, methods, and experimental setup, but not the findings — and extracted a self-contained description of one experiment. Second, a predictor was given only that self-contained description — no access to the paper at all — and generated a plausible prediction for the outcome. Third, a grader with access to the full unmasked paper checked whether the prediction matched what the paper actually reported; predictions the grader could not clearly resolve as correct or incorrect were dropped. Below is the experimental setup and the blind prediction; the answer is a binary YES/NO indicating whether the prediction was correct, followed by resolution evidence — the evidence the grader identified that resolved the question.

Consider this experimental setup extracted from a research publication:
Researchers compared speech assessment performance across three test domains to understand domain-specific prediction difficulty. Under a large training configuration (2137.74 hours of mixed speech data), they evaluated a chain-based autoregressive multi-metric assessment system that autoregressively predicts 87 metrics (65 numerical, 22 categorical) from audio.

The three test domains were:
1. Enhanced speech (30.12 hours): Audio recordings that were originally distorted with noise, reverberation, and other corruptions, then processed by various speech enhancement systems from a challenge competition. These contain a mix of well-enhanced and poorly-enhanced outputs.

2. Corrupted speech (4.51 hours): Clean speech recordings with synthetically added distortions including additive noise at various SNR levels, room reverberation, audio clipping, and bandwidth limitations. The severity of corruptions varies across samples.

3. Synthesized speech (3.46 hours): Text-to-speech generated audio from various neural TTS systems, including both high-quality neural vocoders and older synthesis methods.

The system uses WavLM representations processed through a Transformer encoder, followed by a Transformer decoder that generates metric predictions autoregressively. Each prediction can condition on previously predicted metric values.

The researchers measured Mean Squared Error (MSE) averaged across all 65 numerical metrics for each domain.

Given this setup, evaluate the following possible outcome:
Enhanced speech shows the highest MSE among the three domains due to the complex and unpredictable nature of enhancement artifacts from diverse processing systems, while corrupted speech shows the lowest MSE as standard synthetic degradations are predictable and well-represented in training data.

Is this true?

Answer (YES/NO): NO